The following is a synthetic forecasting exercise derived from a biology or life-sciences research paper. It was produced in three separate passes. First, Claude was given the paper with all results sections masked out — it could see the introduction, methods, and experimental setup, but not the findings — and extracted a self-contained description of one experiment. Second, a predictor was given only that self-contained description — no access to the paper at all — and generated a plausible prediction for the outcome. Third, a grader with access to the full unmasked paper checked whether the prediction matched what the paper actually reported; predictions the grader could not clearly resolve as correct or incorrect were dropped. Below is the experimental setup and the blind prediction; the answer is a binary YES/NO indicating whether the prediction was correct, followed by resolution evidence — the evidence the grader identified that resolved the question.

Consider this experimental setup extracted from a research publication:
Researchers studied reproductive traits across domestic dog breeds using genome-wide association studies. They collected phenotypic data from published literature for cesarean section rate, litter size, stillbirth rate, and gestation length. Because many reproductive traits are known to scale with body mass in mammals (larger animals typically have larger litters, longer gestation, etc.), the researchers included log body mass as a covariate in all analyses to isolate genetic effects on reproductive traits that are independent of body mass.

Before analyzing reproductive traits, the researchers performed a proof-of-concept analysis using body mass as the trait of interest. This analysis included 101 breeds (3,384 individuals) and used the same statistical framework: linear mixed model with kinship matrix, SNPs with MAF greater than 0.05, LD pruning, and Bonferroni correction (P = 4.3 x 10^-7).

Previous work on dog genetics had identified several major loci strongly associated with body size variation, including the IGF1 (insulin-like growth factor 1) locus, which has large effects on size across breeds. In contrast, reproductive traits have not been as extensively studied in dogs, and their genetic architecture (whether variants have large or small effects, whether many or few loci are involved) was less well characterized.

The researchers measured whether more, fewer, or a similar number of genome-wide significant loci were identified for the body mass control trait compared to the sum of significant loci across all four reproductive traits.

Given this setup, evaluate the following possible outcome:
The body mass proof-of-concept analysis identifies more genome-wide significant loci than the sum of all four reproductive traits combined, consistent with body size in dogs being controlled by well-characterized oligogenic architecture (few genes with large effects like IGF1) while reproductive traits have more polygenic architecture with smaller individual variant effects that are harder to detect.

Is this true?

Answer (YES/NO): NO